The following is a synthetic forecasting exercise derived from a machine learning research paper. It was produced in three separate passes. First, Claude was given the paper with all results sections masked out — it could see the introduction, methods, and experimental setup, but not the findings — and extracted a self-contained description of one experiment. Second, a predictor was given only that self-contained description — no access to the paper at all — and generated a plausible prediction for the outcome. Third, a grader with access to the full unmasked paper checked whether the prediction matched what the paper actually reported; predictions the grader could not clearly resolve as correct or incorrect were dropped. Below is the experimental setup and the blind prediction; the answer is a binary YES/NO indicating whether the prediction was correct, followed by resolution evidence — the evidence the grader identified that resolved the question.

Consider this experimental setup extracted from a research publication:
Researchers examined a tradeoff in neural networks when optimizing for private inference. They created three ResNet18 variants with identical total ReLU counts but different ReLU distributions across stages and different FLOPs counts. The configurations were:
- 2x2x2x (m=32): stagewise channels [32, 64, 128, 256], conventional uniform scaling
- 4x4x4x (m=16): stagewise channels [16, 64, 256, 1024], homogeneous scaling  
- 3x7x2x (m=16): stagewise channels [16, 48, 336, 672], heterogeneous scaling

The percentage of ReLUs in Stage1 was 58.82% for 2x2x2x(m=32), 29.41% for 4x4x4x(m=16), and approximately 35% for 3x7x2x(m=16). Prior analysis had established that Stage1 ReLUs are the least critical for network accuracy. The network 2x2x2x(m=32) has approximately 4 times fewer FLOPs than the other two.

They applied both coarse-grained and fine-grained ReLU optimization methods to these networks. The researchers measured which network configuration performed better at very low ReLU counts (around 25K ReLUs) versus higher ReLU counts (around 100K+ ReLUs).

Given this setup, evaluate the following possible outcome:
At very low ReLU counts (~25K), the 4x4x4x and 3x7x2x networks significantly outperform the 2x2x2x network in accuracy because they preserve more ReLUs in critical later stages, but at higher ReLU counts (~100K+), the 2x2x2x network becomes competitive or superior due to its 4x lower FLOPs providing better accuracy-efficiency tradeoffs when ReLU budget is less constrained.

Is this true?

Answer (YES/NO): NO